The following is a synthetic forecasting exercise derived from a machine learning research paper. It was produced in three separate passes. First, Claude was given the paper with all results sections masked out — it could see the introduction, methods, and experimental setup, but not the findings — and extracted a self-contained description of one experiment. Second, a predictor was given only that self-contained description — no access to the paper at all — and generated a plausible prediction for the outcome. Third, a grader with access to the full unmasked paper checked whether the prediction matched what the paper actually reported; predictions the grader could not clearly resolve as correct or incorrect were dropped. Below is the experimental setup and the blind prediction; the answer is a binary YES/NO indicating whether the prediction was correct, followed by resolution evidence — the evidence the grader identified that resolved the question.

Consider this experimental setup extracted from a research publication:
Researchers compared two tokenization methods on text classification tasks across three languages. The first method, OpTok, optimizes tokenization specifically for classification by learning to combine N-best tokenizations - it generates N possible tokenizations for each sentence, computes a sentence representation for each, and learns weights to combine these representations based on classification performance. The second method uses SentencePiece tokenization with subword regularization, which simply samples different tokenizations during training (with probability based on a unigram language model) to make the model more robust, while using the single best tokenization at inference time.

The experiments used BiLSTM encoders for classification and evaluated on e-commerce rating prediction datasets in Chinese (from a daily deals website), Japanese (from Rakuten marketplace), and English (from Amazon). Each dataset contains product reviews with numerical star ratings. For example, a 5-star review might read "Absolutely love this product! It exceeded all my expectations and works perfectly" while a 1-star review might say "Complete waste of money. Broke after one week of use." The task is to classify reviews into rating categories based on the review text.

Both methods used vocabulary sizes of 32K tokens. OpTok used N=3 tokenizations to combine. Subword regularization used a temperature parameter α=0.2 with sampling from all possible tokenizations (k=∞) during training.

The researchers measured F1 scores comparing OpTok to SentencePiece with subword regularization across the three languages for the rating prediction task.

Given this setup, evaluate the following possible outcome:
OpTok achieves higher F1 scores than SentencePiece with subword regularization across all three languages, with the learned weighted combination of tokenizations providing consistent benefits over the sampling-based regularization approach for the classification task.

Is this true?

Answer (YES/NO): YES